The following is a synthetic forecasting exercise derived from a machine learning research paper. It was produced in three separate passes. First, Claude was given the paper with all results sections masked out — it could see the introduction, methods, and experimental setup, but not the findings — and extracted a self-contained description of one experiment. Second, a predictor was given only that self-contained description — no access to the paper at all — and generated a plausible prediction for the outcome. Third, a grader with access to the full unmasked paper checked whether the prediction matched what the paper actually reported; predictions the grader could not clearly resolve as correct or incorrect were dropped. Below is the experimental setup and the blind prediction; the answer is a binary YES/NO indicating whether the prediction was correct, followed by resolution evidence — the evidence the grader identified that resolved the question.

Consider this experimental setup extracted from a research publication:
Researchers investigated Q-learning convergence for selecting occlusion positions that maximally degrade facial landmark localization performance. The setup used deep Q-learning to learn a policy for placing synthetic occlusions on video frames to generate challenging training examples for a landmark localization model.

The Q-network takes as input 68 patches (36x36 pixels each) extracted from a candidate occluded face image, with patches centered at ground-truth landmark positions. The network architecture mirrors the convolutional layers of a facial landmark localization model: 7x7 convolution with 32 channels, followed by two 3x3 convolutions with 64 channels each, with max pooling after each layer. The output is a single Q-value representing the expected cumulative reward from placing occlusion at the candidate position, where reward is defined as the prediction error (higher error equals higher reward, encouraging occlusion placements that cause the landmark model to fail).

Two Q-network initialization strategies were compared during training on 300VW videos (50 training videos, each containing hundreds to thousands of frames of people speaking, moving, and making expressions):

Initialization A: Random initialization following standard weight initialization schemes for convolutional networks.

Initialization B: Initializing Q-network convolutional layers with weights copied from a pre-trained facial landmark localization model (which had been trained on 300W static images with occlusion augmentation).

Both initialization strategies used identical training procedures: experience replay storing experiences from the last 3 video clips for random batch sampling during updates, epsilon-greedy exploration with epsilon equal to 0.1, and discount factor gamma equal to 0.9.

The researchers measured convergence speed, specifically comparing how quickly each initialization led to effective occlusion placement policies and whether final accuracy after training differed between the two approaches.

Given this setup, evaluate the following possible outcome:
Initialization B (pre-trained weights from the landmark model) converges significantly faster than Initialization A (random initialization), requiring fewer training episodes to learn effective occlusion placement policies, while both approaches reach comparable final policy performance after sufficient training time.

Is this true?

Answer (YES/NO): YES